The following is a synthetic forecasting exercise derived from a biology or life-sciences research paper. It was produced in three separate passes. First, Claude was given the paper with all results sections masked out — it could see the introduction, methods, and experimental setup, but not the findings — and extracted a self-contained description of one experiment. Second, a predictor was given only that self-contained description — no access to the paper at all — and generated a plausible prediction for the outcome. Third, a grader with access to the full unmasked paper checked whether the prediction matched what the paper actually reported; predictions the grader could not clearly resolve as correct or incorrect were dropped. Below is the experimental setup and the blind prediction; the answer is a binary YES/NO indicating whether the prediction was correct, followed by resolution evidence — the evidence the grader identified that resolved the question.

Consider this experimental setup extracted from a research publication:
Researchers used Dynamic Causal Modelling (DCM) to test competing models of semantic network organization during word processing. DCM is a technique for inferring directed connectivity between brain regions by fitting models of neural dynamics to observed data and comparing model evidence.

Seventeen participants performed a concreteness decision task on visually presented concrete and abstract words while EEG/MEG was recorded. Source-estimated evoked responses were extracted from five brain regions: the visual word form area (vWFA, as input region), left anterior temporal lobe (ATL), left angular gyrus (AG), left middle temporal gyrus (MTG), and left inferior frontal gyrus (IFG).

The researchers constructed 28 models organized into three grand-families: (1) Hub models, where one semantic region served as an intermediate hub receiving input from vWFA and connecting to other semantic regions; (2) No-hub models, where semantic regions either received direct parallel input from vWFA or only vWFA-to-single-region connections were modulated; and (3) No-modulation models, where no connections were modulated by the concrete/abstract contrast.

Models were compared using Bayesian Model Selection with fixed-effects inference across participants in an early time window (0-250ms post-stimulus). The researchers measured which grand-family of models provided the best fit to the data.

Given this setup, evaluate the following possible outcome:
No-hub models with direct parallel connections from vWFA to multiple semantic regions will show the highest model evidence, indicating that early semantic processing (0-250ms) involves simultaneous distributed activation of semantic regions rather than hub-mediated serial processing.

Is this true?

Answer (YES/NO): NO